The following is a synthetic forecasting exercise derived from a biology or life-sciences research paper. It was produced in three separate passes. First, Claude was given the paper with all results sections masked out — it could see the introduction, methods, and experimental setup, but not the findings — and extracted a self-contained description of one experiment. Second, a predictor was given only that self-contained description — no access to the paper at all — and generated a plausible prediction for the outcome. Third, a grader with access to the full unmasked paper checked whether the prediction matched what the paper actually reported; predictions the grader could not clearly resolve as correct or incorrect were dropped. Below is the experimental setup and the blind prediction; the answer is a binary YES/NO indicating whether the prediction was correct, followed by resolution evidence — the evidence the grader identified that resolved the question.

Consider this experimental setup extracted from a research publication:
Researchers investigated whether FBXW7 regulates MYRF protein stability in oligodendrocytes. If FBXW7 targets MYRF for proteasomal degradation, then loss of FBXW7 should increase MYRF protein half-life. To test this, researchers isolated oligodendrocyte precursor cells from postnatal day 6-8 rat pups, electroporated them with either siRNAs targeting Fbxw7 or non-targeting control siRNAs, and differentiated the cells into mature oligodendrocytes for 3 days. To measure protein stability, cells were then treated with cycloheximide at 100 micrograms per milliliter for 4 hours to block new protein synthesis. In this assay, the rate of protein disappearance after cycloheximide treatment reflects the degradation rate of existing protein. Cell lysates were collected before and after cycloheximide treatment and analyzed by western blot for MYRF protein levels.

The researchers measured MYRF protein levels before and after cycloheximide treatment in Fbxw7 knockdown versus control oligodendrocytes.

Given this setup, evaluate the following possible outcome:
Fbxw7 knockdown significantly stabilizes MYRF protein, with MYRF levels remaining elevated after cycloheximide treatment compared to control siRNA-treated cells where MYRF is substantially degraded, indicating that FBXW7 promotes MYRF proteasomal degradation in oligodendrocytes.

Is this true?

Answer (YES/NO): YES